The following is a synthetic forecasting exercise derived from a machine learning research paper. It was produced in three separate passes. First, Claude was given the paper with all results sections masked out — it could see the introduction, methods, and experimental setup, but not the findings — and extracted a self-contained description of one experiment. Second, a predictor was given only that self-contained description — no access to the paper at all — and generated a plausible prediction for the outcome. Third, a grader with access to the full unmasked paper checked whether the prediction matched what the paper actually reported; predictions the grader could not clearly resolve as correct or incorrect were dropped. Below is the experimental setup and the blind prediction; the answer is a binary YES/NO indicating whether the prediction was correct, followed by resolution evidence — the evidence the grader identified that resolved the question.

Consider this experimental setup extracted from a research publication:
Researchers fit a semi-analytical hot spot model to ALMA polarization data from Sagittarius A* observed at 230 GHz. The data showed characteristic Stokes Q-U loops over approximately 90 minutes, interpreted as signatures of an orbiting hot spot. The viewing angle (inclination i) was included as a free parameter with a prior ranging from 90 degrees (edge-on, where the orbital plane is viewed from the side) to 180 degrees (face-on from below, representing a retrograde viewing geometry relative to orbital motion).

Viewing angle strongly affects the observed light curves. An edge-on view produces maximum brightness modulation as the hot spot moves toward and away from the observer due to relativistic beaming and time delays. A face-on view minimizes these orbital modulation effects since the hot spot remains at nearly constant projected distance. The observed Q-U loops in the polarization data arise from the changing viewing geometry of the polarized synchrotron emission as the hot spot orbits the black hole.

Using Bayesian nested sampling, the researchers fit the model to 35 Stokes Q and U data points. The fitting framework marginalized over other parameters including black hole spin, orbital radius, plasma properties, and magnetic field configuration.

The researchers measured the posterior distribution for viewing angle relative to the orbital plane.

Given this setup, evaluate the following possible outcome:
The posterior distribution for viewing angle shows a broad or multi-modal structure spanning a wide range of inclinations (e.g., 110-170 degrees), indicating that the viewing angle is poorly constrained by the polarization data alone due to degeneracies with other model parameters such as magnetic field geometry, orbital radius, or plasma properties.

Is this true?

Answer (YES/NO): NO